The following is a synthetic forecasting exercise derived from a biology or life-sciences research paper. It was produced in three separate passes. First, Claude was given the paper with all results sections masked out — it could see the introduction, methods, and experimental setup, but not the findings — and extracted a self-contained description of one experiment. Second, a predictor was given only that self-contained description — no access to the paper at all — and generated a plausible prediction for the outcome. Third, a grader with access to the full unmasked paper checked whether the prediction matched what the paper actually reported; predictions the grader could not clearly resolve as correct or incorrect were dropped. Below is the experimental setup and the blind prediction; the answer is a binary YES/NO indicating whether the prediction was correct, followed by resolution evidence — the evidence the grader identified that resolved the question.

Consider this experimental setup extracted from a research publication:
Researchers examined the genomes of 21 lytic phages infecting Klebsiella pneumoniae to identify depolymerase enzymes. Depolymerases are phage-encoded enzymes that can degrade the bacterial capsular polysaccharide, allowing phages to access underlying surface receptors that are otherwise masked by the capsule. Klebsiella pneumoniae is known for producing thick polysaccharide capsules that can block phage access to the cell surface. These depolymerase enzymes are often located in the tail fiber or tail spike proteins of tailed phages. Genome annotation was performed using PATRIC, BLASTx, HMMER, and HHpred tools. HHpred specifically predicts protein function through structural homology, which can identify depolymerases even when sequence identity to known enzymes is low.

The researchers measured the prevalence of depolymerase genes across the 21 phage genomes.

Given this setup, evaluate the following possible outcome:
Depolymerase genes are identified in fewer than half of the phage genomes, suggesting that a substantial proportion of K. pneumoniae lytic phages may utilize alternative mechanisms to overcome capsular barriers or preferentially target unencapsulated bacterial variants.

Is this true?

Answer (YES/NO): YES